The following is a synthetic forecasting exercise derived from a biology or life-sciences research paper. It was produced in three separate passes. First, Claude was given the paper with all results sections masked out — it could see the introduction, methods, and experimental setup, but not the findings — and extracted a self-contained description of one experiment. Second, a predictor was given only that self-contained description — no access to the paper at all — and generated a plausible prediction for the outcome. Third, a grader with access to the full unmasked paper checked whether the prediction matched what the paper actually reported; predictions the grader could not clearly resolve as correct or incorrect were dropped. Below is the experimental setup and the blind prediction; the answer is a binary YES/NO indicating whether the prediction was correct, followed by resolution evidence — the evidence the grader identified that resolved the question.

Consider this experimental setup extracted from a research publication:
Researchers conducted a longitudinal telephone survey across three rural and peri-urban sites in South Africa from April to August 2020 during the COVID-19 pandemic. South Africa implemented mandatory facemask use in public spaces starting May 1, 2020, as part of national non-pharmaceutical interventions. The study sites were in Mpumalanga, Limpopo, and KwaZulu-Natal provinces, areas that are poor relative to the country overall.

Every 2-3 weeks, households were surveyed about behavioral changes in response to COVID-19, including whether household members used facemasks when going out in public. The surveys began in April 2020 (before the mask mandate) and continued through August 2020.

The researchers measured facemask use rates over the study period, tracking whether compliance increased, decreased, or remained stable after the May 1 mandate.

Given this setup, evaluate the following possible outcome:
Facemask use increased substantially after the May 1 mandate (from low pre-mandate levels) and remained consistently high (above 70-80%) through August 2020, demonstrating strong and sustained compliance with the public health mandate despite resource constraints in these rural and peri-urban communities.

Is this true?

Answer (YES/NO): YES